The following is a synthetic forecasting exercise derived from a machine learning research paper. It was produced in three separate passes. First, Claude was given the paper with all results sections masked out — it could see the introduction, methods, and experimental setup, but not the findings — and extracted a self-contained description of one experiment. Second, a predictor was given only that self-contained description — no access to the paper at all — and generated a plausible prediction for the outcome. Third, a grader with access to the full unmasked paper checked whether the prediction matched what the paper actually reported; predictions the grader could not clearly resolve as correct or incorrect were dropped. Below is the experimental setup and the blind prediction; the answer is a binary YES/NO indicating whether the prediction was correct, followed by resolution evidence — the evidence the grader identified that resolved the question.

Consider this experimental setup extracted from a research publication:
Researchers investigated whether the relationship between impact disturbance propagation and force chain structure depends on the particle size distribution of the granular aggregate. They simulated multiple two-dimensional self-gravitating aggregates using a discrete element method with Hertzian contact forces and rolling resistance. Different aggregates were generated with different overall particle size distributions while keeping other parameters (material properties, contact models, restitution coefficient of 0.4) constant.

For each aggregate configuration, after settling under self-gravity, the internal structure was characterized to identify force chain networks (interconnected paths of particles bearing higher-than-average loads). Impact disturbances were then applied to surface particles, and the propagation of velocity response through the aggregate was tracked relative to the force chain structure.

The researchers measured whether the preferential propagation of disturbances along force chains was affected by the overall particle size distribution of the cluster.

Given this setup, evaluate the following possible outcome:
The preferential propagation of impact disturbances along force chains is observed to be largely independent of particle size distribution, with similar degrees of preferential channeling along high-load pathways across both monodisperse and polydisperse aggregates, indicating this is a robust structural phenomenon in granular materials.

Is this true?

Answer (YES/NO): YES